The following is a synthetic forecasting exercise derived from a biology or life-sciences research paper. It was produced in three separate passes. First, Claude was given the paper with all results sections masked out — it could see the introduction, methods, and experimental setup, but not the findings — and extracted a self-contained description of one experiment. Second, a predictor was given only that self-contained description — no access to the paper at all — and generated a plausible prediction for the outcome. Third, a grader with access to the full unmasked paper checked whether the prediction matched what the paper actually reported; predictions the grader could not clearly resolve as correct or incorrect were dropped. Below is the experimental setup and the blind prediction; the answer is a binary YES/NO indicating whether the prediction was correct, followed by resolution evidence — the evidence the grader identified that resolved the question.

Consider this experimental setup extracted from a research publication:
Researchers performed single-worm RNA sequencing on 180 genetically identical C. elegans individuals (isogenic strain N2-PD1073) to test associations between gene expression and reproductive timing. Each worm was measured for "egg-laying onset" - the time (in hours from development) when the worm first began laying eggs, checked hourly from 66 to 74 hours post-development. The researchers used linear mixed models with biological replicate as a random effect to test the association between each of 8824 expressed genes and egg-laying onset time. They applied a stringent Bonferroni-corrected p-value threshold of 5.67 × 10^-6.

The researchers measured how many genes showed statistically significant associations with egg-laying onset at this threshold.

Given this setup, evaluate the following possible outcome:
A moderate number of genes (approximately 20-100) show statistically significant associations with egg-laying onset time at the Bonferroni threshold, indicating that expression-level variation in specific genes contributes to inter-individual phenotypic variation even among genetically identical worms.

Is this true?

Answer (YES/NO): NO